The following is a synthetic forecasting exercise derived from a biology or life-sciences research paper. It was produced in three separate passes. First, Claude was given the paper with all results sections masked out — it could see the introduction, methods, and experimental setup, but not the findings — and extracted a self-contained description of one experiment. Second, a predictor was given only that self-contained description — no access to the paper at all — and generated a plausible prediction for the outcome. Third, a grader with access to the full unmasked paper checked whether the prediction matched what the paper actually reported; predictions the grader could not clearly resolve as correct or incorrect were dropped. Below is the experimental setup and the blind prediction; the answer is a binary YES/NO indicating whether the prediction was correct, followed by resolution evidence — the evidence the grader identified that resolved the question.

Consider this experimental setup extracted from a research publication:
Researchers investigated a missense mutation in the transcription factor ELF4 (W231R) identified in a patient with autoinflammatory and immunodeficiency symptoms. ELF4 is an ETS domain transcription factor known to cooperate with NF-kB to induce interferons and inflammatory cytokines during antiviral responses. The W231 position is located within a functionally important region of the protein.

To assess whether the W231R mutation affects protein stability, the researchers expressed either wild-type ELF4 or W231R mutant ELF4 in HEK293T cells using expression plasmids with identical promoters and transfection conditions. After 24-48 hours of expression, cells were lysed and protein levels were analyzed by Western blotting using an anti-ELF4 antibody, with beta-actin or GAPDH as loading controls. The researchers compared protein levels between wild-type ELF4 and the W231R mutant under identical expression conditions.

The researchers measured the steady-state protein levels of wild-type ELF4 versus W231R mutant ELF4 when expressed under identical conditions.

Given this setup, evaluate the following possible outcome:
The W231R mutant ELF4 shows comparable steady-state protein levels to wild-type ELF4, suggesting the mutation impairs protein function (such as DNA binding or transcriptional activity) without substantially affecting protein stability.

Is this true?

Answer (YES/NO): NO